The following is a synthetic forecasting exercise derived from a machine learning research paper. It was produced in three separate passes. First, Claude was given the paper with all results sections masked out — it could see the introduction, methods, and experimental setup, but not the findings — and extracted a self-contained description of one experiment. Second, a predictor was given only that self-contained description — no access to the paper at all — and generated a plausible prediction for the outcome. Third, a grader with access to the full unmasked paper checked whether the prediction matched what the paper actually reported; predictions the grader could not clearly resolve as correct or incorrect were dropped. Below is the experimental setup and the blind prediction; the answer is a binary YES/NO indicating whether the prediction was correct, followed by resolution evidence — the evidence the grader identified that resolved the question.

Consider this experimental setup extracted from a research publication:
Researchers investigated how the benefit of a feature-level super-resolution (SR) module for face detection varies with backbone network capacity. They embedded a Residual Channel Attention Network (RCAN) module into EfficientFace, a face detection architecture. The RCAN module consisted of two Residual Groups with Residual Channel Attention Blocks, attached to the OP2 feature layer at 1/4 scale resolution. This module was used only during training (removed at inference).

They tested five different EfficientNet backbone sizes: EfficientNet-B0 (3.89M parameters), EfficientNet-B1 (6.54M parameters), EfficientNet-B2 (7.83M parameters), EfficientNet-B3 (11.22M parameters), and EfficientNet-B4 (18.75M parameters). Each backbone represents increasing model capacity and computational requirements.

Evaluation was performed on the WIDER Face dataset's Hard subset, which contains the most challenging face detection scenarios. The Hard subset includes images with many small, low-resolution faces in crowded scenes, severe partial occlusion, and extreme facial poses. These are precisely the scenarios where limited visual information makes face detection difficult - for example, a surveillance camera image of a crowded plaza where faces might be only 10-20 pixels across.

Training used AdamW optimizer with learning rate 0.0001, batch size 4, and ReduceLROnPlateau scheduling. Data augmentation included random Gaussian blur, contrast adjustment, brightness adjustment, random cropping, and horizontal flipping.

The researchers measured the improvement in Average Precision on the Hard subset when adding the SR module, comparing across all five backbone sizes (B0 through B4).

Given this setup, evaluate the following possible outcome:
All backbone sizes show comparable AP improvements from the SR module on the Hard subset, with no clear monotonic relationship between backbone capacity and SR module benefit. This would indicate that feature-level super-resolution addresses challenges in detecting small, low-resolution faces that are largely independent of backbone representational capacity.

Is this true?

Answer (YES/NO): NO